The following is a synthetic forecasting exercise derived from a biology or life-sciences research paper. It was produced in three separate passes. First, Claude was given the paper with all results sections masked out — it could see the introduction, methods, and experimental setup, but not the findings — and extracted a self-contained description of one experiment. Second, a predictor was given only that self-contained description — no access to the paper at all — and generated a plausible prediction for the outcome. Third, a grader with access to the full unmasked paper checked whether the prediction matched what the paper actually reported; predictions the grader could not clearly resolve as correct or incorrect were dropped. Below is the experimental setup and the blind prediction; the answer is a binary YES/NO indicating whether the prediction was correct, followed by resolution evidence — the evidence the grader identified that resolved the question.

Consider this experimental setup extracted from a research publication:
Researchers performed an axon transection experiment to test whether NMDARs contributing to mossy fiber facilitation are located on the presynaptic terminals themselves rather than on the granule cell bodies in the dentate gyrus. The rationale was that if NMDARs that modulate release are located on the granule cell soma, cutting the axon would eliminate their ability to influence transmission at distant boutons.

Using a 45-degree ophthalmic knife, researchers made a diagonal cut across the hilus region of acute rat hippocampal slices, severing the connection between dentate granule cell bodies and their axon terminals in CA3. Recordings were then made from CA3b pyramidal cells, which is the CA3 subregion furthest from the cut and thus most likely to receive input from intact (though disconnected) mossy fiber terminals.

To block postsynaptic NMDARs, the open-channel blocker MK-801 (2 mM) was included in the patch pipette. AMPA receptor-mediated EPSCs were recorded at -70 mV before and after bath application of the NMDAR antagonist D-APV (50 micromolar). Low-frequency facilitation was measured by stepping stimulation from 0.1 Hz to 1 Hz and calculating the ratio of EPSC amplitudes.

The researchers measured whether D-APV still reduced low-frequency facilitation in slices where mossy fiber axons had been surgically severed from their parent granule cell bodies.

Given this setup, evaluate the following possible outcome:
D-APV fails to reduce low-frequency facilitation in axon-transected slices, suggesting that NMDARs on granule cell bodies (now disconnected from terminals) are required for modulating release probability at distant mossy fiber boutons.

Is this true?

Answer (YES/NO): NO